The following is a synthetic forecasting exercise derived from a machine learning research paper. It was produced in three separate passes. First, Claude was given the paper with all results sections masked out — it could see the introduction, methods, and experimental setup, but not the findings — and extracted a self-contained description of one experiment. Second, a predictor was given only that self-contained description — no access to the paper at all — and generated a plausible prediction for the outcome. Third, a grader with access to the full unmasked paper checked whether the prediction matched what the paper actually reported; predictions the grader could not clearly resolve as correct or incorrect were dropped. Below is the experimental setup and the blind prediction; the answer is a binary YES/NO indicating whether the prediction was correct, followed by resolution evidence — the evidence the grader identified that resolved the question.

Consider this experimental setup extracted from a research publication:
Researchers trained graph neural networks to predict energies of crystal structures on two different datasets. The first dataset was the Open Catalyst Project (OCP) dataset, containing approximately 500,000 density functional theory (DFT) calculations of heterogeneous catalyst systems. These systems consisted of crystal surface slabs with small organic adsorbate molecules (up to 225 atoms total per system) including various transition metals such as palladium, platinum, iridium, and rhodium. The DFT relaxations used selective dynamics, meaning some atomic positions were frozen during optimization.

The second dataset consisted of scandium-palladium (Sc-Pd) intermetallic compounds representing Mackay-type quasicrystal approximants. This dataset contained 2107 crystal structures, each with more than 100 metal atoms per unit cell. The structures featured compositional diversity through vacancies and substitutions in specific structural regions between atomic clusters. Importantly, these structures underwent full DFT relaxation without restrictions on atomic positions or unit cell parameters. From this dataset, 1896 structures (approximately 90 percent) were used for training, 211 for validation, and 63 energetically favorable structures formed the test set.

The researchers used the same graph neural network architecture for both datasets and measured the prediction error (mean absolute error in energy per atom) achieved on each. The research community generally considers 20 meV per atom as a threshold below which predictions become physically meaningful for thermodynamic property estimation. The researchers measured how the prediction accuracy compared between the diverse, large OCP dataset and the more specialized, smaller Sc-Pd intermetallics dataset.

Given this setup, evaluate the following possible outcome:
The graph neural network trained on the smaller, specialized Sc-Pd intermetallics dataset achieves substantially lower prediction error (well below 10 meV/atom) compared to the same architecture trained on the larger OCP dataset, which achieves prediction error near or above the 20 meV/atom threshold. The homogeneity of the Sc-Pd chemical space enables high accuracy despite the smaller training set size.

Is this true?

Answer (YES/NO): YES